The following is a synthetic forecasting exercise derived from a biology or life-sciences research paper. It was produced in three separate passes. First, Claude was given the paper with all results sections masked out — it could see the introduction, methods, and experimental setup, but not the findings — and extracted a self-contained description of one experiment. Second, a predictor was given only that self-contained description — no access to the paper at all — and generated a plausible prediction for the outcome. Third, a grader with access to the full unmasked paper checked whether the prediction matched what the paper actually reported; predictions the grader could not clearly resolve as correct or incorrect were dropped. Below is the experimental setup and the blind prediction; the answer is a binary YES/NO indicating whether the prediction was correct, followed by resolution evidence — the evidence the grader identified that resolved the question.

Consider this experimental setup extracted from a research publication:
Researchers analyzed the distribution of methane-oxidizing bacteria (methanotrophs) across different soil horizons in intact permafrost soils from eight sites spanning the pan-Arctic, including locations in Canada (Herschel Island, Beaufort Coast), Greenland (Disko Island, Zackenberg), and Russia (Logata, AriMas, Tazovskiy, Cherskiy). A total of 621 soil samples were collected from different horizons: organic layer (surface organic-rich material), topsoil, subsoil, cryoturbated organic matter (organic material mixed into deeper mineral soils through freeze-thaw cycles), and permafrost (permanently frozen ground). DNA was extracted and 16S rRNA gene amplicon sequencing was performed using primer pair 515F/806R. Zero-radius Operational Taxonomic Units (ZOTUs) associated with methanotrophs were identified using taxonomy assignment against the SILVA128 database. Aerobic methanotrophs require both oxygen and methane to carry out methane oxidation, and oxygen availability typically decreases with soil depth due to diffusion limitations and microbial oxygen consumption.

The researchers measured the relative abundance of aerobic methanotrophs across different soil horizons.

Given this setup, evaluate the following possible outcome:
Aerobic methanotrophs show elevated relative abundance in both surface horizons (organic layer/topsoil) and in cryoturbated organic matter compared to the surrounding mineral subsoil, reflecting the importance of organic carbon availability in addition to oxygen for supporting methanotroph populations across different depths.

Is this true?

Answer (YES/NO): NO